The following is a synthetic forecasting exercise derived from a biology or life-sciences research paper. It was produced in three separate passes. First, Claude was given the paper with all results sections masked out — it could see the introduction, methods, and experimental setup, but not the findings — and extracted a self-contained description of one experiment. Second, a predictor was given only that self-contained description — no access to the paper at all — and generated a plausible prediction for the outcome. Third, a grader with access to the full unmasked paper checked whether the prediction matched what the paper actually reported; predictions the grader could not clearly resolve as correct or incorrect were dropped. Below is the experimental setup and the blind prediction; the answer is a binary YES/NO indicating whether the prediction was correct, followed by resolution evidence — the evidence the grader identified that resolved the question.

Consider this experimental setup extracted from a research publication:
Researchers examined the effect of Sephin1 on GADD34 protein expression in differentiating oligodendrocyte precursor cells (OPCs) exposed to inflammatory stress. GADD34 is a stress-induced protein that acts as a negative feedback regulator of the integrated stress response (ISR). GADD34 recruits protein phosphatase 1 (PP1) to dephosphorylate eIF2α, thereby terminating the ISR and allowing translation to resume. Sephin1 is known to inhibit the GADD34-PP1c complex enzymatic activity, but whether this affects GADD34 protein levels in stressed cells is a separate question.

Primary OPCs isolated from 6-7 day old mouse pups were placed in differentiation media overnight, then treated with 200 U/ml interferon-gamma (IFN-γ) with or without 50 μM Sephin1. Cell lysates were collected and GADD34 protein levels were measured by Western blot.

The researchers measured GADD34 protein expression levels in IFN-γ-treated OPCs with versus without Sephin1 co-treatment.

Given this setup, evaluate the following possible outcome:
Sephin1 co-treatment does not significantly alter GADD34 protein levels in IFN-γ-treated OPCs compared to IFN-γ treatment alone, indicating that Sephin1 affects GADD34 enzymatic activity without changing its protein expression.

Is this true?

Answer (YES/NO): NO